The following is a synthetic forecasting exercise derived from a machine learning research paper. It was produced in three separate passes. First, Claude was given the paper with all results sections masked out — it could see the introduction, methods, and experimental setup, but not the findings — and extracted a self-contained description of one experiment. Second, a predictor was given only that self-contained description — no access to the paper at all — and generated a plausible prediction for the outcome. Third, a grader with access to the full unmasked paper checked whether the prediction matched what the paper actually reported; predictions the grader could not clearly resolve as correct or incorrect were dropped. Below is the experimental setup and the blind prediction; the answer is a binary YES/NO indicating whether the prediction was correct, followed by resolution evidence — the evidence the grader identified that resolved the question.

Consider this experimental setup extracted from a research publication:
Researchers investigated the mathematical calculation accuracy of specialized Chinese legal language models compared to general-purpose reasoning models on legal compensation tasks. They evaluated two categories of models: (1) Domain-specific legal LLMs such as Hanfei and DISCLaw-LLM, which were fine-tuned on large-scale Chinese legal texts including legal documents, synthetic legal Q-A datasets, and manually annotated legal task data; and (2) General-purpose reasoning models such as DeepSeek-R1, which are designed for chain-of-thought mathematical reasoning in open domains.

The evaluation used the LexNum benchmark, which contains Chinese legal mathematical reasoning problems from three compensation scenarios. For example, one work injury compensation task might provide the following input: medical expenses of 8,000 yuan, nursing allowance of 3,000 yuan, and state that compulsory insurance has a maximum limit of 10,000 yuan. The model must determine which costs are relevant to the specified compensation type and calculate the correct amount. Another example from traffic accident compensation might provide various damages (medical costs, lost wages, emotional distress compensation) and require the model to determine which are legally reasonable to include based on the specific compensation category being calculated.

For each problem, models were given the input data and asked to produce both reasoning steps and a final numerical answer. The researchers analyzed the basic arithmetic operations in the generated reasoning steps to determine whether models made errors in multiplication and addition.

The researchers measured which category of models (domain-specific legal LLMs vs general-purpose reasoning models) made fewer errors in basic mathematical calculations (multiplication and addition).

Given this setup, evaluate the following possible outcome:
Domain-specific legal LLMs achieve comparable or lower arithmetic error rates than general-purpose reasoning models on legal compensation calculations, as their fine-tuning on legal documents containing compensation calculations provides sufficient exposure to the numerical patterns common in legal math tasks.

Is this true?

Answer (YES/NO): NO